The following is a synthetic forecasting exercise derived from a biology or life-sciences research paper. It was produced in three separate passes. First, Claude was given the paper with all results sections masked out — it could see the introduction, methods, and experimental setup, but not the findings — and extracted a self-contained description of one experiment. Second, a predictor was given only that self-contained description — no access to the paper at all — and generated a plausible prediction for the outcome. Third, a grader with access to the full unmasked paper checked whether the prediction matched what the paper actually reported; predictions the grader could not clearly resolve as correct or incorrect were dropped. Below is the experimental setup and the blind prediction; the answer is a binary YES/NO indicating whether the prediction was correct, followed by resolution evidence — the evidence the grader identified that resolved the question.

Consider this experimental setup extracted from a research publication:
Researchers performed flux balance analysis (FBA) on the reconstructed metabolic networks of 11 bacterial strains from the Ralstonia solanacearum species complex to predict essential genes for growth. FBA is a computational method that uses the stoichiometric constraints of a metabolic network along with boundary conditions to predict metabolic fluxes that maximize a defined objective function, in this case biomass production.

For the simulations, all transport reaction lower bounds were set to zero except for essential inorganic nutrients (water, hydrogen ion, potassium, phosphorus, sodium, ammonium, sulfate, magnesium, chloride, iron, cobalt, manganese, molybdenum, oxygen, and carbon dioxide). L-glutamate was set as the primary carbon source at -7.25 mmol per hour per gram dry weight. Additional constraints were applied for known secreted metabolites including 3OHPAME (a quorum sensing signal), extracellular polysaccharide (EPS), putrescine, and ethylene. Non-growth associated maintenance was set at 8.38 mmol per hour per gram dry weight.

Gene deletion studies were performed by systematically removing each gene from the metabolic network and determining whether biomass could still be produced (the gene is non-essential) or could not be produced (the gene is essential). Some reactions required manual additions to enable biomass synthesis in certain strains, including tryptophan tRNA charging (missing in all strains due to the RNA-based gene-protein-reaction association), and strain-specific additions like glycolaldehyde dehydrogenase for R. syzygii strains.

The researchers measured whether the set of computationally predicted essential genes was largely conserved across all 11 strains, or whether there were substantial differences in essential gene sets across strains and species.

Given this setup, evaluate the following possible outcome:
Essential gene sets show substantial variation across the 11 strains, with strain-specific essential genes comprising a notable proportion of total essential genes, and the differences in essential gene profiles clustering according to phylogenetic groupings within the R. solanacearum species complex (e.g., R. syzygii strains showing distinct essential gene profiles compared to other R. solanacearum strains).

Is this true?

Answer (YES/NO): NO